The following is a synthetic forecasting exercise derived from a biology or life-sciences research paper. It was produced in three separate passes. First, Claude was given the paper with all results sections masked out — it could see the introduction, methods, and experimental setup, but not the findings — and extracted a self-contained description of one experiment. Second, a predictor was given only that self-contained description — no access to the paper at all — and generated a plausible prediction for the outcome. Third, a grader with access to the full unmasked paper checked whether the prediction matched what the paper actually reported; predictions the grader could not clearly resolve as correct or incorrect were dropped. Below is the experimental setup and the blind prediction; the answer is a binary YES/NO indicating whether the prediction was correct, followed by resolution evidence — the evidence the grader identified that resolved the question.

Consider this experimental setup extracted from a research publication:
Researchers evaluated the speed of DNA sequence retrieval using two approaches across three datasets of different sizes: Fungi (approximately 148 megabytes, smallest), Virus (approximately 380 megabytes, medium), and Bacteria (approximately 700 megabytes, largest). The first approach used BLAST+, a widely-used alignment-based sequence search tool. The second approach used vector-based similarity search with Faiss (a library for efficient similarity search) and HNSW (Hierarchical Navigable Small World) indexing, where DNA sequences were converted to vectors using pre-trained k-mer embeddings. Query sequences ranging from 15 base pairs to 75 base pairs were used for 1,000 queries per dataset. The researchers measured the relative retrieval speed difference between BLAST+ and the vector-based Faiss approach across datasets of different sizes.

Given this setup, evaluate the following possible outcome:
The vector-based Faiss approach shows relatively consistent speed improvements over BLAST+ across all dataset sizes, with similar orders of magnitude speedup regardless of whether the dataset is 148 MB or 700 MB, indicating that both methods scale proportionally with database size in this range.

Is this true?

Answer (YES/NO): NO